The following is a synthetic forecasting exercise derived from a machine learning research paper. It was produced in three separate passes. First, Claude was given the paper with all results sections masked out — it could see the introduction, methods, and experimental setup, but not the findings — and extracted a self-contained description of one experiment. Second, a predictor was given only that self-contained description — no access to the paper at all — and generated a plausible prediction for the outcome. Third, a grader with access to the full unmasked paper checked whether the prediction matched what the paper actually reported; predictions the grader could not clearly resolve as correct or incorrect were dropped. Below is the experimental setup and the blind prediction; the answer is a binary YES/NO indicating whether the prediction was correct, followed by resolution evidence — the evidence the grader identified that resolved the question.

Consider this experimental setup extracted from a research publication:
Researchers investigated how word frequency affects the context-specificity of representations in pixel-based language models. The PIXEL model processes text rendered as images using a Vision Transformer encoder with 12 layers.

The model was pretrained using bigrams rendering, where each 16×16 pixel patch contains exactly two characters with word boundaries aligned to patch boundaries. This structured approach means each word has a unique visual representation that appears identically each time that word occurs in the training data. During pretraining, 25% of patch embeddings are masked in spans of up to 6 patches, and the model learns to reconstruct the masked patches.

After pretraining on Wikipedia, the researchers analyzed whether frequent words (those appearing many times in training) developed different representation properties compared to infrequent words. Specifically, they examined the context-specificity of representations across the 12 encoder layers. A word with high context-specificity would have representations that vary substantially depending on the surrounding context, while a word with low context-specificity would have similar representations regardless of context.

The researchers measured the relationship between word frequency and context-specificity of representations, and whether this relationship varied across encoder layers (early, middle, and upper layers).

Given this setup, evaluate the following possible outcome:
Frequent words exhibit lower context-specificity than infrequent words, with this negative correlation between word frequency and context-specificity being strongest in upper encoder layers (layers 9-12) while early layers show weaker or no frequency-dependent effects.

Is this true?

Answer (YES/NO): NO